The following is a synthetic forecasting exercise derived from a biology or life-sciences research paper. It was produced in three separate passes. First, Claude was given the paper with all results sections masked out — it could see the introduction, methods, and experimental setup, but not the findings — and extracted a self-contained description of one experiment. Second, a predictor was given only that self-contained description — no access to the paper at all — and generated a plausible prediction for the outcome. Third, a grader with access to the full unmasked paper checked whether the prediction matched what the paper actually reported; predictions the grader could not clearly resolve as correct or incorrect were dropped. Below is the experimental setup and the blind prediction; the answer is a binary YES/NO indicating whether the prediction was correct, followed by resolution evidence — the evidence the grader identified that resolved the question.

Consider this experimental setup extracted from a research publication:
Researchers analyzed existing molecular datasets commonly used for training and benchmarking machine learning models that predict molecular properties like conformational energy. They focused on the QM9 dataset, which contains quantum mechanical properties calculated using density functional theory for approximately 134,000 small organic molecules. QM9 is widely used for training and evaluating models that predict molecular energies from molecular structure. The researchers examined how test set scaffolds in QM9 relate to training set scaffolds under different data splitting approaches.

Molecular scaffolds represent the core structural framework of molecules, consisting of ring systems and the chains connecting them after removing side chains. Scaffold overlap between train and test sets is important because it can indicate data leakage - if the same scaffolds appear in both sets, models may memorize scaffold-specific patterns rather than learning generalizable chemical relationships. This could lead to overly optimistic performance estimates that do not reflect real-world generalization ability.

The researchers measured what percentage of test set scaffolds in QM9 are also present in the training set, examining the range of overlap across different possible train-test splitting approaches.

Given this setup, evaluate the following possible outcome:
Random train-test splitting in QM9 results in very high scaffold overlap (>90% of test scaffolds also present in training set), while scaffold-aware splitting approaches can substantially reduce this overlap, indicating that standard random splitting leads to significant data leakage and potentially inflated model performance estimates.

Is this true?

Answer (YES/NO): NO